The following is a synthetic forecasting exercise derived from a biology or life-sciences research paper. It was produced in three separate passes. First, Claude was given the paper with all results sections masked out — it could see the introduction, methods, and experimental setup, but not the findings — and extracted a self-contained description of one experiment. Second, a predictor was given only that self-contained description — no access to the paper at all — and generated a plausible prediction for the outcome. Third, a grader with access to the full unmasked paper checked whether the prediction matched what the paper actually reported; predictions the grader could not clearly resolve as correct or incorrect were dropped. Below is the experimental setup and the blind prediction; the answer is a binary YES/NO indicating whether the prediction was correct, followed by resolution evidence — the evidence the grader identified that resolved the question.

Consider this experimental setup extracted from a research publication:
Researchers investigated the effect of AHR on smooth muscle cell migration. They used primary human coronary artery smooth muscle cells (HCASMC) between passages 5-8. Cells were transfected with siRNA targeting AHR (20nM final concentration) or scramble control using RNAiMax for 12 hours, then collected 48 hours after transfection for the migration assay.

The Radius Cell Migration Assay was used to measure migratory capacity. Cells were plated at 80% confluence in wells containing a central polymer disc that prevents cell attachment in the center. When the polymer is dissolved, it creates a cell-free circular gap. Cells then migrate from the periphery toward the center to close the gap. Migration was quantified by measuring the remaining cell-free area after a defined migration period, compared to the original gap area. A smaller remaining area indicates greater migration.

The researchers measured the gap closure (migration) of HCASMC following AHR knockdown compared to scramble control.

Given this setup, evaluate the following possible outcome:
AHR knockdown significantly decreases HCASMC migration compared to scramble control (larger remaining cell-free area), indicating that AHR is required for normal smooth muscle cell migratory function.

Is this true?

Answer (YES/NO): NO